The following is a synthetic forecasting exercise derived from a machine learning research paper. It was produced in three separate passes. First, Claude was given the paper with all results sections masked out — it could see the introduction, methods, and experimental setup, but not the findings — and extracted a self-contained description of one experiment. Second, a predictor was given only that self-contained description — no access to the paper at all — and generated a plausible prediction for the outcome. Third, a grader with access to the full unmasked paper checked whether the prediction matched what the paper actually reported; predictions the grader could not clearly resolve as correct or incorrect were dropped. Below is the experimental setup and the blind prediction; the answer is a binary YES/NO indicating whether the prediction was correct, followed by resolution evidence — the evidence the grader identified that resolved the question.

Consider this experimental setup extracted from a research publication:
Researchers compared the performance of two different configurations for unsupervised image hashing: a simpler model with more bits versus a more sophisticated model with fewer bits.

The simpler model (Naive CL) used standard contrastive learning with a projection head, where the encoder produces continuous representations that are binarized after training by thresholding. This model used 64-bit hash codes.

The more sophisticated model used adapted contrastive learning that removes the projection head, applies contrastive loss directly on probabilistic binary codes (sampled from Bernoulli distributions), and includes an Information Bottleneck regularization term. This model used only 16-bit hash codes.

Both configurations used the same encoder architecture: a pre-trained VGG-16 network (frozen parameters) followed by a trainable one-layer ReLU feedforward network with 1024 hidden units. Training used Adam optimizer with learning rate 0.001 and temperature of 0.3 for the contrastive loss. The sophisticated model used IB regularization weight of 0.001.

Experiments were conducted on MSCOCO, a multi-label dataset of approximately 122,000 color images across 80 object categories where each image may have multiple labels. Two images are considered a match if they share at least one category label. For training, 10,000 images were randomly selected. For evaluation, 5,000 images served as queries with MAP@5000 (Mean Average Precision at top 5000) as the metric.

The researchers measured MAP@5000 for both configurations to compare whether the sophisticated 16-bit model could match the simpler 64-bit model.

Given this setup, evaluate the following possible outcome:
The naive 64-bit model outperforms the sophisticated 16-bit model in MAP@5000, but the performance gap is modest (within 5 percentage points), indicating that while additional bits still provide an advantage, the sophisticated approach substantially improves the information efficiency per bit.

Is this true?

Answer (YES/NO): NO